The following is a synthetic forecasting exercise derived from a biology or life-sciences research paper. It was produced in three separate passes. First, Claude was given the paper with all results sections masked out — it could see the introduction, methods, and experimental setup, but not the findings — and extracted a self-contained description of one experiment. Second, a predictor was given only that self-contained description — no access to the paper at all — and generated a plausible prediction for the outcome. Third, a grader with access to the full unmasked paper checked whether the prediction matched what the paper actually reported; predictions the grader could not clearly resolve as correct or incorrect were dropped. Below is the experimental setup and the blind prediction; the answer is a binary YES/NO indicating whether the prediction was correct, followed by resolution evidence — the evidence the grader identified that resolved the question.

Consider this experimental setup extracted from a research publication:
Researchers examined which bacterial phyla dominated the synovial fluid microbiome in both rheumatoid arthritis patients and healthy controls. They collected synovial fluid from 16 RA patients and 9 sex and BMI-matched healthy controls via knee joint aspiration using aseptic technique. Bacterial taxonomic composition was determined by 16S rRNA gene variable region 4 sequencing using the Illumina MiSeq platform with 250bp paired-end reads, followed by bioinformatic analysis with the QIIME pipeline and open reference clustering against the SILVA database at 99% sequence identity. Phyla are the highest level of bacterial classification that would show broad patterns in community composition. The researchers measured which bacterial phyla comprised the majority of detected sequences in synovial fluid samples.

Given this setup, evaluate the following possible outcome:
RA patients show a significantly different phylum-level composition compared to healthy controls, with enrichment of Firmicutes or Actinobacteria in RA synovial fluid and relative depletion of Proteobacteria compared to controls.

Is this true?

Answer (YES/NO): NO